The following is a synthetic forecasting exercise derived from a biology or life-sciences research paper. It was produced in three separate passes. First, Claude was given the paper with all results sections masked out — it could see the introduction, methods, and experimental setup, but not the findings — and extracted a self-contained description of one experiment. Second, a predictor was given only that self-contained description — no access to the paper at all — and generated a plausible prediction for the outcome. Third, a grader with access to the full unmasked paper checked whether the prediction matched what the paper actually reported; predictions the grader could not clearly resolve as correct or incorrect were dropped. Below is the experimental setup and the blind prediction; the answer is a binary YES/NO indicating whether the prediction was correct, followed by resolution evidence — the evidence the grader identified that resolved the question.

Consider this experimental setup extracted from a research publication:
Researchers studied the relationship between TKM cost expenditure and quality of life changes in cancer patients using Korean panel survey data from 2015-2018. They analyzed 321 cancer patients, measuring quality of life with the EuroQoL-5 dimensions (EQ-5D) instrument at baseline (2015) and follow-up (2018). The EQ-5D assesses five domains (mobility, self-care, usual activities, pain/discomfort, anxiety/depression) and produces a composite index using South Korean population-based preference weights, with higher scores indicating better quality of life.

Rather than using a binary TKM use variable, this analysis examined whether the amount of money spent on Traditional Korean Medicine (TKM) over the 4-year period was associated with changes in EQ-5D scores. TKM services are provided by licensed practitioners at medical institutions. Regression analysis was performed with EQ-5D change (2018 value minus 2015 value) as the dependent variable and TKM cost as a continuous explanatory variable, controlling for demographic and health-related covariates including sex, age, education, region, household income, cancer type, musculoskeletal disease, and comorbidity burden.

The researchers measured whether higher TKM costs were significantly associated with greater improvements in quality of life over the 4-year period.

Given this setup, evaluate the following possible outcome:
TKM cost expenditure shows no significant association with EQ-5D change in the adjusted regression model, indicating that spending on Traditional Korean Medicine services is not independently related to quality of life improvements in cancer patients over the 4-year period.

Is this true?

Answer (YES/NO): YES